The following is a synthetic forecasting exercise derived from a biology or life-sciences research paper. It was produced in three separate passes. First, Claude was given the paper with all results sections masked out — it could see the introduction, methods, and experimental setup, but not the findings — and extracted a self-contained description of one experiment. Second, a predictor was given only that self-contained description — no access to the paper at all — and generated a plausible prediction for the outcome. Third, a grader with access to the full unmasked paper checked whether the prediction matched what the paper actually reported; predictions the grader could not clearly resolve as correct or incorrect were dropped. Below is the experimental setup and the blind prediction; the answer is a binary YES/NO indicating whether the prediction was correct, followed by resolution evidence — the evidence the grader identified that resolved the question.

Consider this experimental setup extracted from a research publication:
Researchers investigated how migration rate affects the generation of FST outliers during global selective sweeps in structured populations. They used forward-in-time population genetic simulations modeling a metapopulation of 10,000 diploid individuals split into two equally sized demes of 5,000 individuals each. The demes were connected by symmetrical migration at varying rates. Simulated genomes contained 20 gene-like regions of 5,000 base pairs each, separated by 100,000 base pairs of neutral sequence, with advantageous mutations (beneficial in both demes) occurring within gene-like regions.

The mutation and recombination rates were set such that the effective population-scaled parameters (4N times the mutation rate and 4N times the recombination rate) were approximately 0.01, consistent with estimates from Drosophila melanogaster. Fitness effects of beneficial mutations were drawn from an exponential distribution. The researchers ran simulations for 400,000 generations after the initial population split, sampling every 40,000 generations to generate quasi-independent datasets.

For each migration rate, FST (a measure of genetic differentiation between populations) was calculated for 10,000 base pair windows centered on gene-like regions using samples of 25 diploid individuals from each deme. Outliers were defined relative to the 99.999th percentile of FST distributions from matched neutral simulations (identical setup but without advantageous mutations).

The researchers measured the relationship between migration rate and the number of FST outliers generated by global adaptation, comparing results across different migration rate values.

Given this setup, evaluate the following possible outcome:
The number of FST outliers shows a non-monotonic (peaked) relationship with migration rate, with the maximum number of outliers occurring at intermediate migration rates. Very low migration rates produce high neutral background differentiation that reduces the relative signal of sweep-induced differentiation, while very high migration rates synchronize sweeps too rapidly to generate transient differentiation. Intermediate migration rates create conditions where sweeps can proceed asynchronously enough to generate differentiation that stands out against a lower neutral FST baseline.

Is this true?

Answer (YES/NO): NO